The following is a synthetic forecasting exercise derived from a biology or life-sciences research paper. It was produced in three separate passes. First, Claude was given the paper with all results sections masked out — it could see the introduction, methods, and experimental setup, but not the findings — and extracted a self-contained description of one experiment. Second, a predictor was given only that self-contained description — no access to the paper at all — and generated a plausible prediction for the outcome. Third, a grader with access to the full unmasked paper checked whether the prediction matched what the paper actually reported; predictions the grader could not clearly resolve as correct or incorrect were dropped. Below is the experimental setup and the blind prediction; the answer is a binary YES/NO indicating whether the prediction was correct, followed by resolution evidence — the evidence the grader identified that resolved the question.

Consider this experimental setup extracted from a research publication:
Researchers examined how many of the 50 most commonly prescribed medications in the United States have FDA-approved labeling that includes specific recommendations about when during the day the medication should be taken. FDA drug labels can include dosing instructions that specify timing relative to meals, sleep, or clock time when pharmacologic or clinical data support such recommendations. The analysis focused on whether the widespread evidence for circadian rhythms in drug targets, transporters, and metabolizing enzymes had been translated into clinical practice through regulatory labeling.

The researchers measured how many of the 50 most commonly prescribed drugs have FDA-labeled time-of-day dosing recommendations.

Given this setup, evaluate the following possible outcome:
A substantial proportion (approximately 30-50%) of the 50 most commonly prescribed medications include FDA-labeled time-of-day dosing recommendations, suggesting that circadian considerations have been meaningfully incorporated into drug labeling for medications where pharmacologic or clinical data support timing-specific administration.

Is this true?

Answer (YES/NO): NO